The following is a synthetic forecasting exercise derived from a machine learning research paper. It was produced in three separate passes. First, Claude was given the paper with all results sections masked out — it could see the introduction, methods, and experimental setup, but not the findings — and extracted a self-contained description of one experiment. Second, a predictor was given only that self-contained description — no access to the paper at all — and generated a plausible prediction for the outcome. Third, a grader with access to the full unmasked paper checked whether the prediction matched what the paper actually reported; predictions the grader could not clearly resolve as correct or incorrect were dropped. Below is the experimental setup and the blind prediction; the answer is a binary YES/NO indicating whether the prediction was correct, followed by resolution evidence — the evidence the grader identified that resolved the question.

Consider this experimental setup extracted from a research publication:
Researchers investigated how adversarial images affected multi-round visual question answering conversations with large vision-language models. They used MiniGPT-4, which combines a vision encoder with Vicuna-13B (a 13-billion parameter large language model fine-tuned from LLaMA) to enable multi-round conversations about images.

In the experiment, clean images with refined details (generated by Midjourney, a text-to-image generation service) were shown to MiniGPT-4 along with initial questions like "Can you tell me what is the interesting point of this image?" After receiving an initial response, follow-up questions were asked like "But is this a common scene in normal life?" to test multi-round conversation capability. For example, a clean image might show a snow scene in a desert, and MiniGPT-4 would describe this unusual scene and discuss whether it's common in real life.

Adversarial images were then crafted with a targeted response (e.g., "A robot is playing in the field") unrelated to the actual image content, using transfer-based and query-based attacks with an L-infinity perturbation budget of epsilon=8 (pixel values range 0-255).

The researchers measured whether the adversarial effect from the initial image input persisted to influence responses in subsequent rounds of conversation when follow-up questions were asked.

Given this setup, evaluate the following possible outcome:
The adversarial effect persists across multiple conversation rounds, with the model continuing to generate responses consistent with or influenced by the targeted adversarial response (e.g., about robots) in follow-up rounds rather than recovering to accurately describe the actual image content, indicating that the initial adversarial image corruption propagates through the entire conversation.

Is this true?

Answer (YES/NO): YES